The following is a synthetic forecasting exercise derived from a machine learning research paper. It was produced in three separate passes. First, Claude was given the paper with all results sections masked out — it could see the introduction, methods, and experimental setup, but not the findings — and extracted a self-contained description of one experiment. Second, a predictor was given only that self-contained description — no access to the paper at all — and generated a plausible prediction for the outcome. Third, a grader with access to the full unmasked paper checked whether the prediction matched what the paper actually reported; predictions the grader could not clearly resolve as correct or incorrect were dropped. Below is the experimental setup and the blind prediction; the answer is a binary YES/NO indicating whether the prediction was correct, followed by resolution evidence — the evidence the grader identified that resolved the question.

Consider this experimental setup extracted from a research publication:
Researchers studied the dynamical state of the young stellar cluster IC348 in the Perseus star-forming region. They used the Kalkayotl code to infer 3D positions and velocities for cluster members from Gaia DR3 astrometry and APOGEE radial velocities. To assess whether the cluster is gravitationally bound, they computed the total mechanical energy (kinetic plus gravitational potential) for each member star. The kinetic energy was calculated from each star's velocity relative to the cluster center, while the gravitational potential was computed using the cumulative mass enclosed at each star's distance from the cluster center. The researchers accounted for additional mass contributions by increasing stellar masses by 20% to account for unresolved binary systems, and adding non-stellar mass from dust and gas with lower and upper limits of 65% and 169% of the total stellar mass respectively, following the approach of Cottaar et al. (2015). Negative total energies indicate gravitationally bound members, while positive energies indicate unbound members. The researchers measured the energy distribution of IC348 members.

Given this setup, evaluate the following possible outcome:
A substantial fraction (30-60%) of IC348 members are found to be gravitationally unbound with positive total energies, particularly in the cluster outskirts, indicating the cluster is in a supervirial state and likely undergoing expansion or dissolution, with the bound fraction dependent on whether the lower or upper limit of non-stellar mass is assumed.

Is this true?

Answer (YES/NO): NO